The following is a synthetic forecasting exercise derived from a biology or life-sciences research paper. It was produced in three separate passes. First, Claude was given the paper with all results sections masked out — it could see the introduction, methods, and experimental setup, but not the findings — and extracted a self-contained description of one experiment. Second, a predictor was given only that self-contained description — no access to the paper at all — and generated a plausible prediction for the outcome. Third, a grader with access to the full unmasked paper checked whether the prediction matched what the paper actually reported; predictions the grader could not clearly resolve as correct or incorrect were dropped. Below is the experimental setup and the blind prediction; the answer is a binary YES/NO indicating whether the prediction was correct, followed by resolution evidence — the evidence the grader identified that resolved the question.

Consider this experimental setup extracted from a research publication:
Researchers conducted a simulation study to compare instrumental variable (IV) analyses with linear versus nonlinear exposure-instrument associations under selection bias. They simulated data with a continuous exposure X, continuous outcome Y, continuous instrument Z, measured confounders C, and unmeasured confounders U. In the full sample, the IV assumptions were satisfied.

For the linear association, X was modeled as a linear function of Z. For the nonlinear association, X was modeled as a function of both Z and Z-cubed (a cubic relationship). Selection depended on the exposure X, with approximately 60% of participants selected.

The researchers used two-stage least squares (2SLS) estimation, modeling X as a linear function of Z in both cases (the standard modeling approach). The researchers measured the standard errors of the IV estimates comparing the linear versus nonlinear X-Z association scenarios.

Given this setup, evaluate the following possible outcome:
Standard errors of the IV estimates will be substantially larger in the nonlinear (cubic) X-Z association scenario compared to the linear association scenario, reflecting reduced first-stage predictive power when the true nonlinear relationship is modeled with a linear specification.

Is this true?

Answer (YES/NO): NO